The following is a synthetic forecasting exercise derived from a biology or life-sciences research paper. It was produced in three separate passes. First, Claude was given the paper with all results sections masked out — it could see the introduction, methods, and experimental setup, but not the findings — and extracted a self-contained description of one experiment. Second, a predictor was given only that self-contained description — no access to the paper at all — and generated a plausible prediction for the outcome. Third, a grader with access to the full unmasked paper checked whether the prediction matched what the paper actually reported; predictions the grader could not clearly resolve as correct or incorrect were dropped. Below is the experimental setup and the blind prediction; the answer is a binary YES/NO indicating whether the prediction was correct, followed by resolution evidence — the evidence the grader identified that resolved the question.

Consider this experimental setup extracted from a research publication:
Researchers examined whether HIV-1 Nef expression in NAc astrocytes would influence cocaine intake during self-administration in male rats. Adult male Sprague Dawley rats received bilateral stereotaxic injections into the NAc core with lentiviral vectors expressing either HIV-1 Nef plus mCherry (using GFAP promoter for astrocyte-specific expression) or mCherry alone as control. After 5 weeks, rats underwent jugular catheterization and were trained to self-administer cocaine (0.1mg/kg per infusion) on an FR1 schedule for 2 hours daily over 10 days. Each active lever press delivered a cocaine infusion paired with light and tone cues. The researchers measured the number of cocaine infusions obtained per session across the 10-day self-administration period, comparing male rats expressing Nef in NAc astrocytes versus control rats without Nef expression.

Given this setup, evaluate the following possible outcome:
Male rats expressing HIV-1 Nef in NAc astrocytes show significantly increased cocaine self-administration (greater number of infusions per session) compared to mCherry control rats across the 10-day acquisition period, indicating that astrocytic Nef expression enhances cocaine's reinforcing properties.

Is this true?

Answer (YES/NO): NO